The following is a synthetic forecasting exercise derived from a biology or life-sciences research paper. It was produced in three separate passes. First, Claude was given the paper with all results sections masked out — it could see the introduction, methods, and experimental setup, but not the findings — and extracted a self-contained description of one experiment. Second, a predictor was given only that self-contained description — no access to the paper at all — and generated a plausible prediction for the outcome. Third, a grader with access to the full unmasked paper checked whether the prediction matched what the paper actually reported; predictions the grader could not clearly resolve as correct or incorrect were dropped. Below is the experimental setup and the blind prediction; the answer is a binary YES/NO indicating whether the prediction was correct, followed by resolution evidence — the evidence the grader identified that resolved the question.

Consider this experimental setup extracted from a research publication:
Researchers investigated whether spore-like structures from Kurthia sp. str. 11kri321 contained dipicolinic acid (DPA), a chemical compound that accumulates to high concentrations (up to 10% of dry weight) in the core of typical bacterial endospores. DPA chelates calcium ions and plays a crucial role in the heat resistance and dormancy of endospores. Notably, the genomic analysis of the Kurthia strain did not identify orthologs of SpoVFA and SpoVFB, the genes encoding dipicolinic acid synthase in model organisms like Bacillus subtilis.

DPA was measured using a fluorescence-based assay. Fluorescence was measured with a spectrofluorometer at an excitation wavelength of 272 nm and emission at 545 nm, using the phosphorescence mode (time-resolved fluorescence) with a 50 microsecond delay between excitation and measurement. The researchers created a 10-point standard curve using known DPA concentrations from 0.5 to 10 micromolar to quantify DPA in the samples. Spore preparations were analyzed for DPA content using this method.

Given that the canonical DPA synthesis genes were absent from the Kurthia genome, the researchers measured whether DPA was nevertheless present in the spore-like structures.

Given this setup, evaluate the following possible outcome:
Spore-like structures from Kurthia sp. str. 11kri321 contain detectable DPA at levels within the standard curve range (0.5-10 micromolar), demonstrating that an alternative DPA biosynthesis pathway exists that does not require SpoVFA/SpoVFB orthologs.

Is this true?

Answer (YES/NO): NO